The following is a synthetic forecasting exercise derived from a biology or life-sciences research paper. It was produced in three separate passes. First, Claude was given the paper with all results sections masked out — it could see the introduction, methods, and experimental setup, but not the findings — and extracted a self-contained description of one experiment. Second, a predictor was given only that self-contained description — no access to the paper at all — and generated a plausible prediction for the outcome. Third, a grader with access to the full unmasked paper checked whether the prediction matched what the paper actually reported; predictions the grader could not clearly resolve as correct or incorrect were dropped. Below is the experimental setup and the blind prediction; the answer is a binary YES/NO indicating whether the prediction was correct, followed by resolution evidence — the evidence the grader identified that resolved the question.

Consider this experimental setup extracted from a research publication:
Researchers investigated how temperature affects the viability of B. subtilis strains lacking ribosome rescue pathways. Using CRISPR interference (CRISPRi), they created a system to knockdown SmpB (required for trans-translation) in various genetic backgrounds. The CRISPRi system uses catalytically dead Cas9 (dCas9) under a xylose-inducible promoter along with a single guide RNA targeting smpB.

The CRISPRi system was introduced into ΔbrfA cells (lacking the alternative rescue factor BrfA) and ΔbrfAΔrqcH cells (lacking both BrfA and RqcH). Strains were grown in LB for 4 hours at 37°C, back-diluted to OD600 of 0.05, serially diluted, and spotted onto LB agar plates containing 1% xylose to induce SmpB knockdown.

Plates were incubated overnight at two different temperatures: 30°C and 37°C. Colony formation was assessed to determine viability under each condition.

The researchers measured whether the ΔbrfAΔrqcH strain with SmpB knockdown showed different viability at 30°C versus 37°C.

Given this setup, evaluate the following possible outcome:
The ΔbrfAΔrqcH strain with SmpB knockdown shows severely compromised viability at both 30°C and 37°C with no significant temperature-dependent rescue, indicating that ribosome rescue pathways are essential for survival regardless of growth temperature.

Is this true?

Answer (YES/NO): YES